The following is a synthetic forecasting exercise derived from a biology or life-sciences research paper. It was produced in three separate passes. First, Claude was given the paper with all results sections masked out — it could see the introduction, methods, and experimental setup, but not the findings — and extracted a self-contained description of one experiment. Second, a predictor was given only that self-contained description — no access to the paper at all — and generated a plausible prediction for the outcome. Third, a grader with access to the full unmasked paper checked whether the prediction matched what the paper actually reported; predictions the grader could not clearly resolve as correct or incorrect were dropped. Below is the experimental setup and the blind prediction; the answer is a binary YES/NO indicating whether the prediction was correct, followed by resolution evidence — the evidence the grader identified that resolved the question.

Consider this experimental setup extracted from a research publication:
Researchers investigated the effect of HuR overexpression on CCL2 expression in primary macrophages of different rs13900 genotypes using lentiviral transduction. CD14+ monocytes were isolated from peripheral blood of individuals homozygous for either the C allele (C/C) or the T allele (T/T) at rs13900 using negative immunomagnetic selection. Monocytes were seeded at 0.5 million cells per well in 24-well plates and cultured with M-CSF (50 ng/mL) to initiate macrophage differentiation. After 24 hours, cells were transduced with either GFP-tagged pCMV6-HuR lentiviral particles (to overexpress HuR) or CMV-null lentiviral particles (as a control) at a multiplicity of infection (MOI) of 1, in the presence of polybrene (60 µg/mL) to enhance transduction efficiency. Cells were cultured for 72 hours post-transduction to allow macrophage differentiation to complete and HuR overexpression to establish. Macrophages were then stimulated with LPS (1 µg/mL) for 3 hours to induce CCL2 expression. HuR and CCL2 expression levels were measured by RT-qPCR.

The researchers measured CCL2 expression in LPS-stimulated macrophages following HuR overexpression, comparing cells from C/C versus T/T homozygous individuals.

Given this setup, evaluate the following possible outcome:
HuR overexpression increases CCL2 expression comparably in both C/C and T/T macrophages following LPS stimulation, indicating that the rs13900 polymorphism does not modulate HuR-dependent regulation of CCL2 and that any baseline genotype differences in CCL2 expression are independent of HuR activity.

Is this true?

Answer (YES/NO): NO